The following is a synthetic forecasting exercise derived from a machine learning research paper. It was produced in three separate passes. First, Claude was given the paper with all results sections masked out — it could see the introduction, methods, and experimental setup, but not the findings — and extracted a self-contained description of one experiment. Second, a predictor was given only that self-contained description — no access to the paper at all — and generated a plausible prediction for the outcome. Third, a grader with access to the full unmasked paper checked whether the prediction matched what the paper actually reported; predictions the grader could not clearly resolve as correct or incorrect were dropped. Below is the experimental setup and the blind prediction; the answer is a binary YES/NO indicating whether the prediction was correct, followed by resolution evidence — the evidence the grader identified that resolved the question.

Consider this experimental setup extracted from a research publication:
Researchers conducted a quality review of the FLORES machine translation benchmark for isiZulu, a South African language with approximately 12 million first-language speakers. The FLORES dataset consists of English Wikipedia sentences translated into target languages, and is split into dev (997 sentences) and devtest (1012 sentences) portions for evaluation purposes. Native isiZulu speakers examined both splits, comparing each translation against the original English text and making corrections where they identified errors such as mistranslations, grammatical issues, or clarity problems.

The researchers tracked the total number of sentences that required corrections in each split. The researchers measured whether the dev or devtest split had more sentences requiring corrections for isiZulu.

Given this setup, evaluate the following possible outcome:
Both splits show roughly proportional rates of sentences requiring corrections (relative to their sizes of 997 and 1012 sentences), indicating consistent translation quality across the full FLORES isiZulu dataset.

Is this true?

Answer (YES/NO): NO